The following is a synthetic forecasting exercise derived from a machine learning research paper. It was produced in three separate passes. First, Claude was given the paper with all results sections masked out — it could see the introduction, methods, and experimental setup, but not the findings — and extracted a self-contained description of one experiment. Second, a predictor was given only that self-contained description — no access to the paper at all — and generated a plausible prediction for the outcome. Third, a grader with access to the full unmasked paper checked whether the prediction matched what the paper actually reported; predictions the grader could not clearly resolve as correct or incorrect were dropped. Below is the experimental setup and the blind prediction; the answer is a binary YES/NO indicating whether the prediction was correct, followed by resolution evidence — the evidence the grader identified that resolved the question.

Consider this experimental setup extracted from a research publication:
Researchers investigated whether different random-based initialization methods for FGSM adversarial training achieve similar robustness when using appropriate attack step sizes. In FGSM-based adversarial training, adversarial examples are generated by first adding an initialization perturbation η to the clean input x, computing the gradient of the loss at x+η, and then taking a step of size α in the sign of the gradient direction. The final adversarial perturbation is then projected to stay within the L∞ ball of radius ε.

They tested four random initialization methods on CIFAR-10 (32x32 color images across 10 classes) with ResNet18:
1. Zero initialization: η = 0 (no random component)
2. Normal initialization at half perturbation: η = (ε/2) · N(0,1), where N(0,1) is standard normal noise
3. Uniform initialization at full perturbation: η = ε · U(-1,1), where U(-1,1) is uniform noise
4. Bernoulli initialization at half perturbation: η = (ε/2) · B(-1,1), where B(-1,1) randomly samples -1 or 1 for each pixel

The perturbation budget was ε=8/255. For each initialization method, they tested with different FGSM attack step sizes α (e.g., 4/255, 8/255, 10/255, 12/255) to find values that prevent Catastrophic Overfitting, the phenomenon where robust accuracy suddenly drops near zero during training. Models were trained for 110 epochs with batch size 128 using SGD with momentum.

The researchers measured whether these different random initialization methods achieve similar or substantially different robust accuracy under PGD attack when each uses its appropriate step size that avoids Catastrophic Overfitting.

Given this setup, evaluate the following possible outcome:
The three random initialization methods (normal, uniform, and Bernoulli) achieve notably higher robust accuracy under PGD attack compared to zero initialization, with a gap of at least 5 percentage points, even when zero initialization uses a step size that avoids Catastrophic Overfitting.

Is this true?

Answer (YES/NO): NO